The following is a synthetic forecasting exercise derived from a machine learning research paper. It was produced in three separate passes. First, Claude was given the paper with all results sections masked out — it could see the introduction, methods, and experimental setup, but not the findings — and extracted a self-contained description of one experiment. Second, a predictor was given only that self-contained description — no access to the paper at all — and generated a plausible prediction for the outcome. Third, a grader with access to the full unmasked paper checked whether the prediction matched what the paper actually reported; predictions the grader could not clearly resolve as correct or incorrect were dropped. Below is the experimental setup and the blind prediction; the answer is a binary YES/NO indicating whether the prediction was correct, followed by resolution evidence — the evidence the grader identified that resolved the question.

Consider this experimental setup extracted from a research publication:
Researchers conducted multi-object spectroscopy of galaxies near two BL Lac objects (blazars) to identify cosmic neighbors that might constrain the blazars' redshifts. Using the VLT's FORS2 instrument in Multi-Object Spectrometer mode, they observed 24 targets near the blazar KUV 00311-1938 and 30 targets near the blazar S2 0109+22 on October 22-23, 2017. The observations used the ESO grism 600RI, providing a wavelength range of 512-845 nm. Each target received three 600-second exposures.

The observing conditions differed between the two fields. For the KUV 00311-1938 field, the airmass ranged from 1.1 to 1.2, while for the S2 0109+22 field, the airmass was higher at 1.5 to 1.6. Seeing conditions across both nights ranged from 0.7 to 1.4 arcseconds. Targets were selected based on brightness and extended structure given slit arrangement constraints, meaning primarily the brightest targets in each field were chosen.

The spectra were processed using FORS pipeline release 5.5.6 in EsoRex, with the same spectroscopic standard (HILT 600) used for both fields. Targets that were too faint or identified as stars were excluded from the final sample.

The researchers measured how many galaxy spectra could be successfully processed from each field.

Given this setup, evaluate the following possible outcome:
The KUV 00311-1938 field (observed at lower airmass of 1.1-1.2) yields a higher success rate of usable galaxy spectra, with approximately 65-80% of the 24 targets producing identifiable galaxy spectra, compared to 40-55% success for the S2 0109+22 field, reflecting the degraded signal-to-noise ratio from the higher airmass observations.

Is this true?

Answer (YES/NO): NO